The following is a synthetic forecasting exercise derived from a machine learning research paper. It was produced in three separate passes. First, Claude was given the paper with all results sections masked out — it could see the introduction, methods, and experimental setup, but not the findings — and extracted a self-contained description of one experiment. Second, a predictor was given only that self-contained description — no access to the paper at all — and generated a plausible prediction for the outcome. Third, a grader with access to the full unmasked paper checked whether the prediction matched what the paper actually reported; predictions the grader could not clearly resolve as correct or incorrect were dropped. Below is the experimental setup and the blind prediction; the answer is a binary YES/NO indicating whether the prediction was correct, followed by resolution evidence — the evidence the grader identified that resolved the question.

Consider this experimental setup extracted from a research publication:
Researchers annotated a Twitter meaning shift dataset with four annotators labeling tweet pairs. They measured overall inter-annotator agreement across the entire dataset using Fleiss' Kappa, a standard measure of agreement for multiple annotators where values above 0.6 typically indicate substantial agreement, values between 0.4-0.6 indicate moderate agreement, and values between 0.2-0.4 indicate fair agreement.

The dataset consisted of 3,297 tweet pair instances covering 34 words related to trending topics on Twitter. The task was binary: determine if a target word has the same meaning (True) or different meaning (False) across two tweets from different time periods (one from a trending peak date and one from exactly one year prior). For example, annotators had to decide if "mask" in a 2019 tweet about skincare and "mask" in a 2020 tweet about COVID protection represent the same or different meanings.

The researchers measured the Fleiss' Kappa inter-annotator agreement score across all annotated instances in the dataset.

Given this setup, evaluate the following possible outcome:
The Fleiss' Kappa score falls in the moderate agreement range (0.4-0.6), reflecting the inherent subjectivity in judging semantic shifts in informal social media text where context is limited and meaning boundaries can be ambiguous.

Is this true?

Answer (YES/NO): YES